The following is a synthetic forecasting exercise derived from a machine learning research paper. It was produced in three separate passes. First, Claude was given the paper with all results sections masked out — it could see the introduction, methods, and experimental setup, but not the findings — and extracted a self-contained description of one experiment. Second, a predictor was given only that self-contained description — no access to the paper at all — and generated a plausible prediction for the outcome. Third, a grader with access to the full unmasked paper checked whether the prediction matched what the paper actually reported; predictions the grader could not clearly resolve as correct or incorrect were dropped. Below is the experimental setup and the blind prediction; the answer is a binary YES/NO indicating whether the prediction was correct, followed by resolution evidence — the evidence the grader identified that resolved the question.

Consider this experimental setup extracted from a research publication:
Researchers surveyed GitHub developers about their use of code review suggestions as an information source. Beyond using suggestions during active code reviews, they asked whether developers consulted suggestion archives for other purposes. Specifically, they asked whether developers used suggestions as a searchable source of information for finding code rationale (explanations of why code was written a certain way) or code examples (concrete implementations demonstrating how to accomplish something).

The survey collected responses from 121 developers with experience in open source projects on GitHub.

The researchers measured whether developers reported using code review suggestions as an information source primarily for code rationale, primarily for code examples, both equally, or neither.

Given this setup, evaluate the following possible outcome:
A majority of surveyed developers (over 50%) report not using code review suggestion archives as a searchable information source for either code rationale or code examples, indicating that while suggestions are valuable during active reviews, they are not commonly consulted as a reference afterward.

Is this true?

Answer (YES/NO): NO